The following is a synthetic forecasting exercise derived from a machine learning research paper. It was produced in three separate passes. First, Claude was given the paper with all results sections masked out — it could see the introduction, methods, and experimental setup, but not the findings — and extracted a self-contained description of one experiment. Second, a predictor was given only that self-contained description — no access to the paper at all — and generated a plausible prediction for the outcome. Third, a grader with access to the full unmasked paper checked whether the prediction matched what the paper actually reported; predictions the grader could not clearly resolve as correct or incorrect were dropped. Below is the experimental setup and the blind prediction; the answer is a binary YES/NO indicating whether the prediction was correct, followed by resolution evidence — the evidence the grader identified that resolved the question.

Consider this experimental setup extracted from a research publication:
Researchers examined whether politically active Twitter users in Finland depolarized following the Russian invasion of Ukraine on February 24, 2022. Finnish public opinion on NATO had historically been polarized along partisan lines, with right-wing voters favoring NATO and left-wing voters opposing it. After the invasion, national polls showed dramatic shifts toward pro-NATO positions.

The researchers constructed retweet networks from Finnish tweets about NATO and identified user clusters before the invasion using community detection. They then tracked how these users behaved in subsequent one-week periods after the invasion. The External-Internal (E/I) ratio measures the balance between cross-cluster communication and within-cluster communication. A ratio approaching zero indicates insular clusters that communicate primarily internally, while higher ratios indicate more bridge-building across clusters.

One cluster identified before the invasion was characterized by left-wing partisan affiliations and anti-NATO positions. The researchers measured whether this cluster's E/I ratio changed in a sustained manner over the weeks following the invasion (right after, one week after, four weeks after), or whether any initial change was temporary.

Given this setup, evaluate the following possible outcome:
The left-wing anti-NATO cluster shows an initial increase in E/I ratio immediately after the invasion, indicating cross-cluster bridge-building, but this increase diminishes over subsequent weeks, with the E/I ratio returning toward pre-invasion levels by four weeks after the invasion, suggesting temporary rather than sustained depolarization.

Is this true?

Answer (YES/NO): NO